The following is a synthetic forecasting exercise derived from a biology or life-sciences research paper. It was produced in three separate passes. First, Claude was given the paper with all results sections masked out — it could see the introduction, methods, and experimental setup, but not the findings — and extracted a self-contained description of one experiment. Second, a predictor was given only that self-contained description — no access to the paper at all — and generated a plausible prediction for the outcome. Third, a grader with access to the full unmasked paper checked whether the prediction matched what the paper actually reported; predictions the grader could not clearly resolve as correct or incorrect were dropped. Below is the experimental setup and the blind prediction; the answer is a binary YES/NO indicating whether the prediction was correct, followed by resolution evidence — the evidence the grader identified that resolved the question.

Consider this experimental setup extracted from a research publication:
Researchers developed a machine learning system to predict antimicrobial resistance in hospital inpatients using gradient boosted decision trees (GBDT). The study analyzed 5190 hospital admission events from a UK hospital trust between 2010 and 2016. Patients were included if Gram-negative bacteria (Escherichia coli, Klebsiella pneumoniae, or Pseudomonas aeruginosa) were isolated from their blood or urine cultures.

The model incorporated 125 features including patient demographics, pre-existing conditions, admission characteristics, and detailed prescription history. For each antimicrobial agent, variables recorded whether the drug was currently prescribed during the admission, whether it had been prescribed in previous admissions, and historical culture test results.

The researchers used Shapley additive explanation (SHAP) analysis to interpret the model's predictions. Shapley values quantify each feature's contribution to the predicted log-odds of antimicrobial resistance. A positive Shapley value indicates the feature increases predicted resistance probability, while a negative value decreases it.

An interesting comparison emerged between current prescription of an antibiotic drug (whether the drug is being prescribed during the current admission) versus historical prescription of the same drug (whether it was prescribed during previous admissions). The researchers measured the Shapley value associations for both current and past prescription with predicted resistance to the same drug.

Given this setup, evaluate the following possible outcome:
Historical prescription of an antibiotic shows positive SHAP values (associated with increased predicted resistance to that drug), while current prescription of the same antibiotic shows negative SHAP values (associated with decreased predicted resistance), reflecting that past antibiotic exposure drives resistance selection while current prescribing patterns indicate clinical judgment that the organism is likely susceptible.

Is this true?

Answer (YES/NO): NO